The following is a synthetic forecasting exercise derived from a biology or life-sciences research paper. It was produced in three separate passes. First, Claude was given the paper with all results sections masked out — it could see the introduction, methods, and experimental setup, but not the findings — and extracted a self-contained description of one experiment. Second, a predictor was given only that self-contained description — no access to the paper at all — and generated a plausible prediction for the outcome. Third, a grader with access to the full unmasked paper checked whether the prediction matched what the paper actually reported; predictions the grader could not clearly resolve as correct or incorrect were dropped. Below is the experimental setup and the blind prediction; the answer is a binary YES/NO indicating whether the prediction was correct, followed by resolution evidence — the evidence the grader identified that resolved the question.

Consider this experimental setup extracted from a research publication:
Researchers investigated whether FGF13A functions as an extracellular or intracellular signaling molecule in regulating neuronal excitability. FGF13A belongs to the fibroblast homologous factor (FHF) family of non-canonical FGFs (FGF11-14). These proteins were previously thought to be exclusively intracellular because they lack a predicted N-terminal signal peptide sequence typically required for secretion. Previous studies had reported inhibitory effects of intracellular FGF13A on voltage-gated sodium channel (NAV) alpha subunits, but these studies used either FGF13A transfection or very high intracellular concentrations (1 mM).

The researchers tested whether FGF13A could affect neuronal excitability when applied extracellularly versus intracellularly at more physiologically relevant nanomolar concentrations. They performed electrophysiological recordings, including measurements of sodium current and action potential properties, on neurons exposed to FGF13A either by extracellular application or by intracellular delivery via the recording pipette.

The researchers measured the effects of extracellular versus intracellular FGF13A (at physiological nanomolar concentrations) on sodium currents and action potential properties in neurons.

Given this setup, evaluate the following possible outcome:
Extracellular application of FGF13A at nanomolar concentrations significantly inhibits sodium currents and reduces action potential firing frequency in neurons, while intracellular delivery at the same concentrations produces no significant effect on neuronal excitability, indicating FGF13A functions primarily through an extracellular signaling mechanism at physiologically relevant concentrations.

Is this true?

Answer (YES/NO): YES